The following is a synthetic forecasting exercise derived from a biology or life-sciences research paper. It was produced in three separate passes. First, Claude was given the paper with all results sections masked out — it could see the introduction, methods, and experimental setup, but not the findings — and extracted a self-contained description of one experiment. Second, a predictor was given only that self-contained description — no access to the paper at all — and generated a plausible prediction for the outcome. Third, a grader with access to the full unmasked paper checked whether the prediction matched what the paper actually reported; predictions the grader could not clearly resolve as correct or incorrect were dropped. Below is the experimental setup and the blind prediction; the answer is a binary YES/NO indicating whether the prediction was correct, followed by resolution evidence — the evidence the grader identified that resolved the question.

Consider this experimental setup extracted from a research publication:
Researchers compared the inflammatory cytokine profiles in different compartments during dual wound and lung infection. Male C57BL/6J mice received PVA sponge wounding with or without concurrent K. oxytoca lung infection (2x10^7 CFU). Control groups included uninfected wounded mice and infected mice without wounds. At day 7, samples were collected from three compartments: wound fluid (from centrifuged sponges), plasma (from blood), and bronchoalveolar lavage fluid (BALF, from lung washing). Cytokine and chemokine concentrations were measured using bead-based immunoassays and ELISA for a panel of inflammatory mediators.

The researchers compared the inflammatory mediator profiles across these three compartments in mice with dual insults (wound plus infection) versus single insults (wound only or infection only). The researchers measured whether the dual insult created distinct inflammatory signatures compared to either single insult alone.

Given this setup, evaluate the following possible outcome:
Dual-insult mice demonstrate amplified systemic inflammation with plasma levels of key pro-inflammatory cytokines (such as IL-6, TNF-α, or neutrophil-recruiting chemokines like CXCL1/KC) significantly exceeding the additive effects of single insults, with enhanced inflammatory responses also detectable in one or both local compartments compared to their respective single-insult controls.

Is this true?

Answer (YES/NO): NO